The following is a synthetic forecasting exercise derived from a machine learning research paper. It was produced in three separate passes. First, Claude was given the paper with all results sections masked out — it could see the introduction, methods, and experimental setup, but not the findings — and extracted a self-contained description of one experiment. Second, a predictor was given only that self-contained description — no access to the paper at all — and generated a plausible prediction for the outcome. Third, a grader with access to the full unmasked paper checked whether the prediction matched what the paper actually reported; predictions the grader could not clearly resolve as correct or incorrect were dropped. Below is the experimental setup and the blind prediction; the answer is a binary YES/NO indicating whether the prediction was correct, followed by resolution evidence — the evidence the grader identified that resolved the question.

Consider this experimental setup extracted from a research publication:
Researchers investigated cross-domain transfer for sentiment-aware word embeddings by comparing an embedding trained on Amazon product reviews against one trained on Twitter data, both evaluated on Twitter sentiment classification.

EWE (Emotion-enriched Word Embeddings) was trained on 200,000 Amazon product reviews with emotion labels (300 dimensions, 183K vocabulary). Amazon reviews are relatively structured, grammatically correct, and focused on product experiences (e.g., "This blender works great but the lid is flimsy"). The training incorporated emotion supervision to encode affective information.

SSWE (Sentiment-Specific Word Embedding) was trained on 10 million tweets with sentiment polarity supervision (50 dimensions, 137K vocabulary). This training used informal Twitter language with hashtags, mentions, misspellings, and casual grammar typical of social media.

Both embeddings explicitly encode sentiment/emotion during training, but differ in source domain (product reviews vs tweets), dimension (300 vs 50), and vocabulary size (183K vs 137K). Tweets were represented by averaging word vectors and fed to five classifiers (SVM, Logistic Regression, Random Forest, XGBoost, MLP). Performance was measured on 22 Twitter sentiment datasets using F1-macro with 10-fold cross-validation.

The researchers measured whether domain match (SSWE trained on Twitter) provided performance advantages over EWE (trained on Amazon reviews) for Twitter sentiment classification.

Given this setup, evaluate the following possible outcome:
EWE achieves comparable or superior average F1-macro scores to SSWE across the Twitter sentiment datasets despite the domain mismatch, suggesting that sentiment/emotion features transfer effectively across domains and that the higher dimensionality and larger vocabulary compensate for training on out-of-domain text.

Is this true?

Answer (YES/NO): YES